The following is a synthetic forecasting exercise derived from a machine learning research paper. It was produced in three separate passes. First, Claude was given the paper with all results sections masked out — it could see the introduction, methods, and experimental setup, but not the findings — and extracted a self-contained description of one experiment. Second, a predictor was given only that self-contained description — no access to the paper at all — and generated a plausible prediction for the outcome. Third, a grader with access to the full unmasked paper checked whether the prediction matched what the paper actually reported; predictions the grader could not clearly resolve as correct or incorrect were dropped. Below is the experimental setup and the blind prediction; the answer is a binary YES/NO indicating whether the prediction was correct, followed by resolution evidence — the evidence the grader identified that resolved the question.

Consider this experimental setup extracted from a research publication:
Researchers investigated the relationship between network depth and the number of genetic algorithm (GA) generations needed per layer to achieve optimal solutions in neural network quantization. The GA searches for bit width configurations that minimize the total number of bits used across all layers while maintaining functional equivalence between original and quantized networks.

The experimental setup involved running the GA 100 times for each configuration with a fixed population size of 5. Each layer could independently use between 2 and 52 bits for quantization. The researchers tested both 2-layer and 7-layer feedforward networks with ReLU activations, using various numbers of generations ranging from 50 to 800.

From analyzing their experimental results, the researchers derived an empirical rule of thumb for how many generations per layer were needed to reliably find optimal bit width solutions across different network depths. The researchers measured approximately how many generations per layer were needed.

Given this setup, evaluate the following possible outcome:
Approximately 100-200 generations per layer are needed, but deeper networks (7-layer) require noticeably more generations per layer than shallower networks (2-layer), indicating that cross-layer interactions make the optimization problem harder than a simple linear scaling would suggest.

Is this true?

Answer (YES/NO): NO